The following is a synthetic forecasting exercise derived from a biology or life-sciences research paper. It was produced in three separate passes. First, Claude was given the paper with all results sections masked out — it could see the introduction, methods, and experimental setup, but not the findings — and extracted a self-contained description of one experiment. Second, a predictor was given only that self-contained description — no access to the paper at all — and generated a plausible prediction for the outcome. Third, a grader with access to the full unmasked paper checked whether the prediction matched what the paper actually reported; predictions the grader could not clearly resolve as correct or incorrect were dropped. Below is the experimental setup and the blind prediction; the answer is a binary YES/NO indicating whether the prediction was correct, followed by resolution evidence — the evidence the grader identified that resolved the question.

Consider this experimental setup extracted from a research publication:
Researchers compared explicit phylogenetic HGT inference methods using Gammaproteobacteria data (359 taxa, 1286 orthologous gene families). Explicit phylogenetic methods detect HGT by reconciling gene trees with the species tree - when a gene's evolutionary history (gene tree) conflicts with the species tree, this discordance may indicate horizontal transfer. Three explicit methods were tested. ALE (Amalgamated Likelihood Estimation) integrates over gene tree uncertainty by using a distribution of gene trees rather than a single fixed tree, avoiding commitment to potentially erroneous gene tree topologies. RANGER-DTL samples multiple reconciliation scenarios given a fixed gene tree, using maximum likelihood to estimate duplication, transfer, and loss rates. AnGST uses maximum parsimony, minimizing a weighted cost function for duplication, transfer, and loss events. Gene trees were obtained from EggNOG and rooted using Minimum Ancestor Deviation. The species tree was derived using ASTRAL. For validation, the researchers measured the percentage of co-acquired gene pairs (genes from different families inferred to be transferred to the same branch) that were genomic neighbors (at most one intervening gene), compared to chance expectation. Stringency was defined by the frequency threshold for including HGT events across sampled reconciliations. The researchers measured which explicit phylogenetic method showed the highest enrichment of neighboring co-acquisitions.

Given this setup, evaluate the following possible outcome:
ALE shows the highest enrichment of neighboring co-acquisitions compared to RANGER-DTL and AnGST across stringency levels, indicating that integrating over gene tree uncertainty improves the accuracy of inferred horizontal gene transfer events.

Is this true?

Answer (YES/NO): NO